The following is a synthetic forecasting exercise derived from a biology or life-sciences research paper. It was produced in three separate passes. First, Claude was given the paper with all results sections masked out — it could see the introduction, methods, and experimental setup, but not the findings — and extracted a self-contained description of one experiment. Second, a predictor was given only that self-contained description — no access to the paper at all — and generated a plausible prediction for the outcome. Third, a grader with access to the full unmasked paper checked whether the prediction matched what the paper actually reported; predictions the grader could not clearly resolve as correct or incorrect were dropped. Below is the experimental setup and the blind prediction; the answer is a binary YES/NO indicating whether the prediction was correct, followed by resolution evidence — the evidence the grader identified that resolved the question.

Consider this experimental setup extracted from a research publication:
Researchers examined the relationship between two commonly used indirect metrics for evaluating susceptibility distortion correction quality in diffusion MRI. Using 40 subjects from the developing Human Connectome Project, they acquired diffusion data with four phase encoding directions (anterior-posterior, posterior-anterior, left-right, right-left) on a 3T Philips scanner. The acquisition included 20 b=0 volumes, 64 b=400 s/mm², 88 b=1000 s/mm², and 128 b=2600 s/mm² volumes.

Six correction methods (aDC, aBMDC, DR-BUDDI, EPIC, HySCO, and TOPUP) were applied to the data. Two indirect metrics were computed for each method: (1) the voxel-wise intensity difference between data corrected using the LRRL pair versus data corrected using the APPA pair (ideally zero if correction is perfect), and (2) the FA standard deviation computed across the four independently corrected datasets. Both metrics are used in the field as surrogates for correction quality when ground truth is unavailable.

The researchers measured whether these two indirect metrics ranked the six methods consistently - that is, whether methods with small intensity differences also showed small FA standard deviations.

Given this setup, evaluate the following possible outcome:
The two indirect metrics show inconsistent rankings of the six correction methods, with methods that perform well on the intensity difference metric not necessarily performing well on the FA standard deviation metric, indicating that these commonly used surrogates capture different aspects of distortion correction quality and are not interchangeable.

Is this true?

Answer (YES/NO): YES